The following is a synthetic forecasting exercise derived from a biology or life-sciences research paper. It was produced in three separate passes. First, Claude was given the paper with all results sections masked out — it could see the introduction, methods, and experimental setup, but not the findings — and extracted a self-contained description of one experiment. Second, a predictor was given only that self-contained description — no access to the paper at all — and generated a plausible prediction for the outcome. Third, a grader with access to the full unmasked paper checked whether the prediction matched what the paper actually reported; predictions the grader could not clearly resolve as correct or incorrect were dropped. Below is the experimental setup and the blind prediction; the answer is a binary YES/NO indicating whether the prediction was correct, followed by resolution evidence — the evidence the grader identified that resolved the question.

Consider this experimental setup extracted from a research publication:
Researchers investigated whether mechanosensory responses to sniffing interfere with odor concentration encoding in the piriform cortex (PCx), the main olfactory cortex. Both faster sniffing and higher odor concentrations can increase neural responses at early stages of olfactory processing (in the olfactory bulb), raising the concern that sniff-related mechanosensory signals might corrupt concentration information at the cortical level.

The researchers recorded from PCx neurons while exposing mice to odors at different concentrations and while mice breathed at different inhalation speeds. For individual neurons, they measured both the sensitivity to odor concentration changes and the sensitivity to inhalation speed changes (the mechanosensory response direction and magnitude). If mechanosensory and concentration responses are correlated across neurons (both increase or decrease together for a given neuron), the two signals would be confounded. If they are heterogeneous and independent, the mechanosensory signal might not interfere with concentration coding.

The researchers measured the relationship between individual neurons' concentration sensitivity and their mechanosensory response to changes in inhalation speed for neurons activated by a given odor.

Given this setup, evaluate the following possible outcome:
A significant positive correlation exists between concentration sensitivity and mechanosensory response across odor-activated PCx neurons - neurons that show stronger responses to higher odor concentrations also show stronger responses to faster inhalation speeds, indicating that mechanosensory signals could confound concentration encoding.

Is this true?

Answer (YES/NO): NO